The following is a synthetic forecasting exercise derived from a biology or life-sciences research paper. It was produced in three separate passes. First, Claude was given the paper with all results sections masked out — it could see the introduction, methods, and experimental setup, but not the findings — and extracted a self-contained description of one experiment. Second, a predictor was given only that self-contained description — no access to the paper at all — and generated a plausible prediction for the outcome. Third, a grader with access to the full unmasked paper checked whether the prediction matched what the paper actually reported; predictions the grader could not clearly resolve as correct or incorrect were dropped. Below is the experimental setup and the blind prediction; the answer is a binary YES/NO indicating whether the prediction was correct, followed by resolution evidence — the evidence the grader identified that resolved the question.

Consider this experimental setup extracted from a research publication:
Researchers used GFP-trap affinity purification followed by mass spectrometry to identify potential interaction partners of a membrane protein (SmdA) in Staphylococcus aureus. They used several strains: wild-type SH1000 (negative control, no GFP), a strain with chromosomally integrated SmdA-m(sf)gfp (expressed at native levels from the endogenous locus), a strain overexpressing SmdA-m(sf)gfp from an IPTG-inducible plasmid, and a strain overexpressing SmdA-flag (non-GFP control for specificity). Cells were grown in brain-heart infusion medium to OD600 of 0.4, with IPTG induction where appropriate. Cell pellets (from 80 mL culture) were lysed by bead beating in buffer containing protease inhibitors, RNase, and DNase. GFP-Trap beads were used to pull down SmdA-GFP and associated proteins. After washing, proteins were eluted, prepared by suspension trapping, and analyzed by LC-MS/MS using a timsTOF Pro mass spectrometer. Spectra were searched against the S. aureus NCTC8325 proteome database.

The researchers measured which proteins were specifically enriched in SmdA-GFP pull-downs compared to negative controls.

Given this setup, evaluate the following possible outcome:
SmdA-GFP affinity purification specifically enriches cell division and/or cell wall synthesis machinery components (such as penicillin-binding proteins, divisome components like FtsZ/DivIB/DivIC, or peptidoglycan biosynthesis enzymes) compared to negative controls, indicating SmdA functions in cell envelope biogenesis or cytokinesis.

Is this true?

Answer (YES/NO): YES